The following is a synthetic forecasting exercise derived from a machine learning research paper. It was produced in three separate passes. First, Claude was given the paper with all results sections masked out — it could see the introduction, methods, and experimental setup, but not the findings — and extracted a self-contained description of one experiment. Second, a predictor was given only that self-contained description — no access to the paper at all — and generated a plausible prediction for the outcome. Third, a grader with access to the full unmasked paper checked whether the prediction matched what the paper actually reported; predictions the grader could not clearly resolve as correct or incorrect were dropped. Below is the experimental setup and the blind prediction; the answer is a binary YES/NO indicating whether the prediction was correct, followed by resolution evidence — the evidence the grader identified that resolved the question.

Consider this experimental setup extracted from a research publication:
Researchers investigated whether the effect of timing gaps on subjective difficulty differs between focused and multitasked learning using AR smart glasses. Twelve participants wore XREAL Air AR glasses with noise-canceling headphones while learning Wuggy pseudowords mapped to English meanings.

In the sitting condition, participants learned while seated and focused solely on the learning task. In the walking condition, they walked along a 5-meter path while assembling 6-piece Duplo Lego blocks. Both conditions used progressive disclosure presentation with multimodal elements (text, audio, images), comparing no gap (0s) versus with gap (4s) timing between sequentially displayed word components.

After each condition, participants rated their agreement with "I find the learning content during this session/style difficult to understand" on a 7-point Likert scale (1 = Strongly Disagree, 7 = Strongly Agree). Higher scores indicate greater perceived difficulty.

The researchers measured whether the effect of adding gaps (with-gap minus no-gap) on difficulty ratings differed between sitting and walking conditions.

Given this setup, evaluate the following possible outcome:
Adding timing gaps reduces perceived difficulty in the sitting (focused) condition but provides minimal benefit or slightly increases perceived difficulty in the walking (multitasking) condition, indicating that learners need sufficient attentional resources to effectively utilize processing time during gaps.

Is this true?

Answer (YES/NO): NO